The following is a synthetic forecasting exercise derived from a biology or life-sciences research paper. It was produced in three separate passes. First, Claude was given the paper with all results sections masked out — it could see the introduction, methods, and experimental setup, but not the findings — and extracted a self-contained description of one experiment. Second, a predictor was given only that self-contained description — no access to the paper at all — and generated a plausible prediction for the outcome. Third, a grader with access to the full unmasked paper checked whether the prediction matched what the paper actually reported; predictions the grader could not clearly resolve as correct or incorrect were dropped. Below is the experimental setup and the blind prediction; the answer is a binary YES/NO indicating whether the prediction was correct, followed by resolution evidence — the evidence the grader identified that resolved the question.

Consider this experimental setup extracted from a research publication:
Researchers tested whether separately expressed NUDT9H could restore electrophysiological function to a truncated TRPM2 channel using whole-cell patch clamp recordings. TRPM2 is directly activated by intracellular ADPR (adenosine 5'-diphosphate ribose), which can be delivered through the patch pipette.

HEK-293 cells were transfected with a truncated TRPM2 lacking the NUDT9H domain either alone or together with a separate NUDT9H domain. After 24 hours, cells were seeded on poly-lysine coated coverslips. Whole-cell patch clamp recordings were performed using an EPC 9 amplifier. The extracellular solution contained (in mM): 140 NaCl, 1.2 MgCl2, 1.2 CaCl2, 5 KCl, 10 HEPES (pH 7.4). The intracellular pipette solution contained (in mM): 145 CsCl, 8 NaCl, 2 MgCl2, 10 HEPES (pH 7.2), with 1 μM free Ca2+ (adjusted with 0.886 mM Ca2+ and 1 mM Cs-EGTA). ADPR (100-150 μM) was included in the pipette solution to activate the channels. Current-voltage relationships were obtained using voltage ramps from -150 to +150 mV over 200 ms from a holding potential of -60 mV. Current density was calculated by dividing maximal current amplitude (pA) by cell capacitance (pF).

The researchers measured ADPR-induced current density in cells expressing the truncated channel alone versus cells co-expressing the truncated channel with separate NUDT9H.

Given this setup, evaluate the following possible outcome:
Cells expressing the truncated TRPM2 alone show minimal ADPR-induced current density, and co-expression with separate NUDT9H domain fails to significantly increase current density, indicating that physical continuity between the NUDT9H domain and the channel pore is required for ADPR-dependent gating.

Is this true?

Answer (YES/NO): NO